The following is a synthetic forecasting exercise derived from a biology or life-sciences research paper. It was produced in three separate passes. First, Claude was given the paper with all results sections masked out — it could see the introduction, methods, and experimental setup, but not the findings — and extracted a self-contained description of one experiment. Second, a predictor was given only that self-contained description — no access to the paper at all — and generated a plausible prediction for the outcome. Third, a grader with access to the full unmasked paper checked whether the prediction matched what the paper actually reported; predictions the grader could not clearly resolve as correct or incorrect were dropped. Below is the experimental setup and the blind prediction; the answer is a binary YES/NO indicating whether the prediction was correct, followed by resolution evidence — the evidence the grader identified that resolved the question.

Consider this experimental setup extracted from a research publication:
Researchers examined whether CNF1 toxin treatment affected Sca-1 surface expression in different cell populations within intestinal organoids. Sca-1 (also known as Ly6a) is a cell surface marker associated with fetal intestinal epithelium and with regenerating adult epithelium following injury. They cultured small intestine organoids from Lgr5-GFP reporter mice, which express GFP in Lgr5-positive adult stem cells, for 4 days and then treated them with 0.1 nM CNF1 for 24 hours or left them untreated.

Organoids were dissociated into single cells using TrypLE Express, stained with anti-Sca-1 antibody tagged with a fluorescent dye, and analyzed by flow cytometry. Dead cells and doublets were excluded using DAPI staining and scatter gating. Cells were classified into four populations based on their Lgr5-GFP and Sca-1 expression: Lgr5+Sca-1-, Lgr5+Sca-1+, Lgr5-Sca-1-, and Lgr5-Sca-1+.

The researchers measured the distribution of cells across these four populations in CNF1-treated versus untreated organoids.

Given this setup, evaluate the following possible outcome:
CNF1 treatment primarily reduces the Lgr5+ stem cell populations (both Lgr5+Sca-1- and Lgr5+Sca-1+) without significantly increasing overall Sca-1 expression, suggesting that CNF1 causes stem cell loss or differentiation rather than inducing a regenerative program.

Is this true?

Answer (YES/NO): NO